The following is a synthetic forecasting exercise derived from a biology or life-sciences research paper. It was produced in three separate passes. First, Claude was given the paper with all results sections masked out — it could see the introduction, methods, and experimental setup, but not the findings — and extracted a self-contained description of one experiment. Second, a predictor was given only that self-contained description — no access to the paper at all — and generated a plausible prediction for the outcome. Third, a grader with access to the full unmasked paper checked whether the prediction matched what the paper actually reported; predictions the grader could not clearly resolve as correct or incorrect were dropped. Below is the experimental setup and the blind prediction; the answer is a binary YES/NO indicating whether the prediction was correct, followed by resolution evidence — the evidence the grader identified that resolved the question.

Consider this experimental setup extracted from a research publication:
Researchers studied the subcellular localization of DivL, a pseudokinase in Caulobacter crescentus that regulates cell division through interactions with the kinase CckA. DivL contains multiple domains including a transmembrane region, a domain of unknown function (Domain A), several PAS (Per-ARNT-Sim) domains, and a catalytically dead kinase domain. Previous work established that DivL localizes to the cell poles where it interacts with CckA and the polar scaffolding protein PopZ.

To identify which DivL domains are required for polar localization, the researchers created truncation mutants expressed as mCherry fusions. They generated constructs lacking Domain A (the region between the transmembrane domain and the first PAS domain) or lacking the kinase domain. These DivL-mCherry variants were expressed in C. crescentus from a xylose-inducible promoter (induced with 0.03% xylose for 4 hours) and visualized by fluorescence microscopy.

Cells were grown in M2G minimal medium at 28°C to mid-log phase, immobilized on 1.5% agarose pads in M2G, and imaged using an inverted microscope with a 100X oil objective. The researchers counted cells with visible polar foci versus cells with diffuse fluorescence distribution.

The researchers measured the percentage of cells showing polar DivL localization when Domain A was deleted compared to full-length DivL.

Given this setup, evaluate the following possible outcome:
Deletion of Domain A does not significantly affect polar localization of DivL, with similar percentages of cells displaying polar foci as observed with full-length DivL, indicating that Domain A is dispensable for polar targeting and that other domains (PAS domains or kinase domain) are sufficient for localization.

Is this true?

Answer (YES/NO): NO